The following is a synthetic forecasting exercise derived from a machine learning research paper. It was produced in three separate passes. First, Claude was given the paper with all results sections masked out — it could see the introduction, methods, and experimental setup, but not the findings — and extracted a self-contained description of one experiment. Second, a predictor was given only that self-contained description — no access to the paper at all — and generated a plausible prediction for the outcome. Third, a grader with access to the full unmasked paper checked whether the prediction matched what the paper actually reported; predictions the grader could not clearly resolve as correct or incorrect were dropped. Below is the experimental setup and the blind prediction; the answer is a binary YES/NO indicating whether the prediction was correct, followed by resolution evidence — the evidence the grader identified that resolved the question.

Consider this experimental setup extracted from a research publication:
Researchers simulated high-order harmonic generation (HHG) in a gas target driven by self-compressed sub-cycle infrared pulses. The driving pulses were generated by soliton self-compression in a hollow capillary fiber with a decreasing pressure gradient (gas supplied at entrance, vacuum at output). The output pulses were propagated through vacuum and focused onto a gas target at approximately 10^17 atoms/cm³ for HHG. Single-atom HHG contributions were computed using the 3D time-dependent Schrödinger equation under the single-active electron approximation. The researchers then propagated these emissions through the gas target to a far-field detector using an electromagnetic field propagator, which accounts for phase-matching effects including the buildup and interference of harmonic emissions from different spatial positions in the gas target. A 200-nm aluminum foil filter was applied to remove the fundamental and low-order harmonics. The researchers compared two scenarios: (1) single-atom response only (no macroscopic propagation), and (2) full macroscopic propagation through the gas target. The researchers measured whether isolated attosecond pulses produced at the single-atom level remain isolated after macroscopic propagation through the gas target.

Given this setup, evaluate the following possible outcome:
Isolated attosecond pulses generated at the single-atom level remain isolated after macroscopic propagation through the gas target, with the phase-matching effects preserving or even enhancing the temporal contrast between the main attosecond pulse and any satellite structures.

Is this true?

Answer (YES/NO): YES